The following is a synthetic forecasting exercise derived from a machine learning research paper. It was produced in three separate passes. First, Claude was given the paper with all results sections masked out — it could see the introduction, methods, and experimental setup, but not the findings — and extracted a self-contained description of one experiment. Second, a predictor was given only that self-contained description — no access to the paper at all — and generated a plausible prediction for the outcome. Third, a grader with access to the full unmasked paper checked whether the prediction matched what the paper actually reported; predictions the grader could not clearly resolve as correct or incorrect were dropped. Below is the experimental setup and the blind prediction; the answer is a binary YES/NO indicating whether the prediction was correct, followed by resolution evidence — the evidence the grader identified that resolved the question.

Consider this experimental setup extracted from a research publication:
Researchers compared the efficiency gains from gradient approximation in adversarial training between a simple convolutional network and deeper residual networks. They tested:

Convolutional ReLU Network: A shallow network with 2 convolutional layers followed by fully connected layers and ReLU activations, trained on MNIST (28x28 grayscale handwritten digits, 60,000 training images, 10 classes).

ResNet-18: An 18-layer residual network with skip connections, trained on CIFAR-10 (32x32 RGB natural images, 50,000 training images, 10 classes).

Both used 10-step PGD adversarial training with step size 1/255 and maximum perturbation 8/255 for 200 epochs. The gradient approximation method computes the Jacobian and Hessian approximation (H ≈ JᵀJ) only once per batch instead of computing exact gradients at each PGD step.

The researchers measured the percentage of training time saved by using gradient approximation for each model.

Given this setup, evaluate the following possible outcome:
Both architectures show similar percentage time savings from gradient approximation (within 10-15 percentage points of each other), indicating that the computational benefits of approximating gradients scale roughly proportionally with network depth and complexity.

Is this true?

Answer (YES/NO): NO